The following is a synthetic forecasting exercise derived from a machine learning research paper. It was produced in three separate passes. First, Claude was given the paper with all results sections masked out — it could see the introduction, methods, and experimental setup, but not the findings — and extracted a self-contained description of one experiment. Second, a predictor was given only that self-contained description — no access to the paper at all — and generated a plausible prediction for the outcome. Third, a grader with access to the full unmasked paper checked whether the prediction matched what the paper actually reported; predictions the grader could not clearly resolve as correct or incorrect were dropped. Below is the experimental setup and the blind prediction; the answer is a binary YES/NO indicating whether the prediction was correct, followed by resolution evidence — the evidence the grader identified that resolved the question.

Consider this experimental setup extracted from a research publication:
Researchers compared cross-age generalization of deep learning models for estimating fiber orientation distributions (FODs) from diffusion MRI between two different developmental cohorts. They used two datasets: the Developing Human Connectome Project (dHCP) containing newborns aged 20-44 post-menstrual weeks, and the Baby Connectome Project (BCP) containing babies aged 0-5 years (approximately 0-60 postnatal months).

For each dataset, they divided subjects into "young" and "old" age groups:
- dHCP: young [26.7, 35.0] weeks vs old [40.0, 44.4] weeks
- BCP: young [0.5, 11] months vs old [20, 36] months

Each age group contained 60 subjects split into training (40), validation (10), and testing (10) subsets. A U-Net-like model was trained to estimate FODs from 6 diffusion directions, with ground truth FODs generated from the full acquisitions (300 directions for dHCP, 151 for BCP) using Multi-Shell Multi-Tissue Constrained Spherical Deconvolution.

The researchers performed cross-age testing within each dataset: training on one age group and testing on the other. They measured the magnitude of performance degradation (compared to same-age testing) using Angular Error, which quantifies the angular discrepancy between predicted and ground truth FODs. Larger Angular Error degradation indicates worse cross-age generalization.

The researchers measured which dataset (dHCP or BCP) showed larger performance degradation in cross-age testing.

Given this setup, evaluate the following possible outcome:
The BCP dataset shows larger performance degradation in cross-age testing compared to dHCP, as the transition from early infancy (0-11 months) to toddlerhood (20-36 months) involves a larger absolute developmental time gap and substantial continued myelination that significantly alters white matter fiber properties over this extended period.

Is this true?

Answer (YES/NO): NO